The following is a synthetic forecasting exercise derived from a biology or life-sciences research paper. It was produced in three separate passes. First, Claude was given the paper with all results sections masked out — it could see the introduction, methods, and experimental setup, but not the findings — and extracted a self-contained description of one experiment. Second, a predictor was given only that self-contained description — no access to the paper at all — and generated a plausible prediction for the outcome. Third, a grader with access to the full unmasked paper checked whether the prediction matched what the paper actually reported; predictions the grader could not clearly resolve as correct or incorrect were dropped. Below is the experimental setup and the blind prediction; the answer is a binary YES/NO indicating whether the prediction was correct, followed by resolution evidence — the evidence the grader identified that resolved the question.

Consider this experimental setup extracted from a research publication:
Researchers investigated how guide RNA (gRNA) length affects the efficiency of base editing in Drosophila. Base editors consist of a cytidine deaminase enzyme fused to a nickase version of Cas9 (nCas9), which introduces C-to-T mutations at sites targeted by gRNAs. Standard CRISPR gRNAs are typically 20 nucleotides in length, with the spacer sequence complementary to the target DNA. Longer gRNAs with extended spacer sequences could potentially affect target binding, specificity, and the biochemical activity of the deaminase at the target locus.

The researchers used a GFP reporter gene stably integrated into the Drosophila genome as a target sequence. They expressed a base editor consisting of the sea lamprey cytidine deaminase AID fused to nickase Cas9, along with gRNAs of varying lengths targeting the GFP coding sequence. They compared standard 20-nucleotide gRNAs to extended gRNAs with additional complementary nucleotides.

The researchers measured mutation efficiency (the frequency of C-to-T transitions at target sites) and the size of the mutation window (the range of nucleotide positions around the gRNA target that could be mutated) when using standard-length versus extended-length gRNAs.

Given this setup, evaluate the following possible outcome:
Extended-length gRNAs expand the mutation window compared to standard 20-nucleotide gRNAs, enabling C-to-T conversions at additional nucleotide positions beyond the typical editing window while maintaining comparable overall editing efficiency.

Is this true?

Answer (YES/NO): NO